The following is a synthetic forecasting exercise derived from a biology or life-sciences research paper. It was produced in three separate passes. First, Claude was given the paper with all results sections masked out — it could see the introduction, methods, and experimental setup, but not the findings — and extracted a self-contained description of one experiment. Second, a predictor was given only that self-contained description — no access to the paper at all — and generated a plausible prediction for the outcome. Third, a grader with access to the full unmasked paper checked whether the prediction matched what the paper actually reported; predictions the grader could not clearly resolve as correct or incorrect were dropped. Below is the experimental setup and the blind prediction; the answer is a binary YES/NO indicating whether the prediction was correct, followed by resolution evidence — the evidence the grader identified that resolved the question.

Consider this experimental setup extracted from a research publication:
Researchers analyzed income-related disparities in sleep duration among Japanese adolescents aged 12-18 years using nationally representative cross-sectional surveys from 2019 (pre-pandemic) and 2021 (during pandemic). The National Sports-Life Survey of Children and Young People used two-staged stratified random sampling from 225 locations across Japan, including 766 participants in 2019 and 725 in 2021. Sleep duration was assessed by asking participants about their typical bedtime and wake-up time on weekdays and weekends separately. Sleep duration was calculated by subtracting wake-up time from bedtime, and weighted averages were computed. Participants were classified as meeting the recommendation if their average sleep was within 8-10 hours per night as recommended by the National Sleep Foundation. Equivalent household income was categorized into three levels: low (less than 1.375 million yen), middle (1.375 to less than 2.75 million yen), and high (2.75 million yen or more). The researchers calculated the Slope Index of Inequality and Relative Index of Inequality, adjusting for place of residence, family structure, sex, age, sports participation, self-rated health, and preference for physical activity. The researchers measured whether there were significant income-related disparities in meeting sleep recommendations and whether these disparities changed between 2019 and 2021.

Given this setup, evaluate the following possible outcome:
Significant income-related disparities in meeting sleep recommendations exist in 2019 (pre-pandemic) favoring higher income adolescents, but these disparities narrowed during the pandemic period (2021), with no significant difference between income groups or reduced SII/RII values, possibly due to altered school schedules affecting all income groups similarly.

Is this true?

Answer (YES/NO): NO